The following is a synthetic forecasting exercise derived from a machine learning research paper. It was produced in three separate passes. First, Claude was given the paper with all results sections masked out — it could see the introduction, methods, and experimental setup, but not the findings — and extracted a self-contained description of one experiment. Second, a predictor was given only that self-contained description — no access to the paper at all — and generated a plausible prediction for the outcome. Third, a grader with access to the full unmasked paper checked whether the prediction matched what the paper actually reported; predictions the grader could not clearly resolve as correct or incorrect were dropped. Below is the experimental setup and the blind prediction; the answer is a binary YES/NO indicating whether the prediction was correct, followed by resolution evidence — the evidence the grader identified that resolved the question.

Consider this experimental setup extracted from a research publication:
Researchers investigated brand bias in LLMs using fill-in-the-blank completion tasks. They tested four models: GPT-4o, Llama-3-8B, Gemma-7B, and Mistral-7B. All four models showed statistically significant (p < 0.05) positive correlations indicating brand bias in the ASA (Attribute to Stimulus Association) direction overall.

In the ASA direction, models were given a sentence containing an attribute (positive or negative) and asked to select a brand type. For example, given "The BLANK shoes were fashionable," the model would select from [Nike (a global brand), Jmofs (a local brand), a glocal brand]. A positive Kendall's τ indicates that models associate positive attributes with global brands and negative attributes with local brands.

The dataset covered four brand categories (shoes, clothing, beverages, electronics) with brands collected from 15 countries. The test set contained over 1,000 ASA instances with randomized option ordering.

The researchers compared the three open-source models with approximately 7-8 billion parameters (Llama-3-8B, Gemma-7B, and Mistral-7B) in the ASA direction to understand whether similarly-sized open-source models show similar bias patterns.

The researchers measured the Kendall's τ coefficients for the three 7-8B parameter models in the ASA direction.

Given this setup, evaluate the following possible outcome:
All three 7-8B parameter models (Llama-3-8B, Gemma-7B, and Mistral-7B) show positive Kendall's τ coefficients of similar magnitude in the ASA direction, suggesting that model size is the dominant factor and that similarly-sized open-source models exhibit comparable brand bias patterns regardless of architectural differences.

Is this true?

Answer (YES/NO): NO